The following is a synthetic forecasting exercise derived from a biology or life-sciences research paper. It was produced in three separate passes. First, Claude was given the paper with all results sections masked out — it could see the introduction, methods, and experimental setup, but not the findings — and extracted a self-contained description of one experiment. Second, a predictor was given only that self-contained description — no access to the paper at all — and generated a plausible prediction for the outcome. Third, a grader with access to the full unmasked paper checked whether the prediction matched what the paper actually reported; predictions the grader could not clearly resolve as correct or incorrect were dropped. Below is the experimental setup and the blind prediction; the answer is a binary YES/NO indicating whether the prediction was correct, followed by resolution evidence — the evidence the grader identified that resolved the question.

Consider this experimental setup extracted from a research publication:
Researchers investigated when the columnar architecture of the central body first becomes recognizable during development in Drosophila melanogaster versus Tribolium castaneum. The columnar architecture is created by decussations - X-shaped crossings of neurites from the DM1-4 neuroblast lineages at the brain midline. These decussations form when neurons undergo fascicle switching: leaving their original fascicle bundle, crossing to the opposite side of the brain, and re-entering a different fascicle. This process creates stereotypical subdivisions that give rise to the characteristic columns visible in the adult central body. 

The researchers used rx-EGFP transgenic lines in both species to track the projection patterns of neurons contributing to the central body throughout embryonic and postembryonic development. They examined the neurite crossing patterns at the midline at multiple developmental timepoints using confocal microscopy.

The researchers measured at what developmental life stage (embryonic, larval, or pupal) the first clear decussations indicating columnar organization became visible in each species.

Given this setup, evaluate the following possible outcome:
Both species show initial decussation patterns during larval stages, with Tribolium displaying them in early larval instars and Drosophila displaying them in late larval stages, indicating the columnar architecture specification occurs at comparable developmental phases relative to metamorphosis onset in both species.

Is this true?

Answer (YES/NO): NO